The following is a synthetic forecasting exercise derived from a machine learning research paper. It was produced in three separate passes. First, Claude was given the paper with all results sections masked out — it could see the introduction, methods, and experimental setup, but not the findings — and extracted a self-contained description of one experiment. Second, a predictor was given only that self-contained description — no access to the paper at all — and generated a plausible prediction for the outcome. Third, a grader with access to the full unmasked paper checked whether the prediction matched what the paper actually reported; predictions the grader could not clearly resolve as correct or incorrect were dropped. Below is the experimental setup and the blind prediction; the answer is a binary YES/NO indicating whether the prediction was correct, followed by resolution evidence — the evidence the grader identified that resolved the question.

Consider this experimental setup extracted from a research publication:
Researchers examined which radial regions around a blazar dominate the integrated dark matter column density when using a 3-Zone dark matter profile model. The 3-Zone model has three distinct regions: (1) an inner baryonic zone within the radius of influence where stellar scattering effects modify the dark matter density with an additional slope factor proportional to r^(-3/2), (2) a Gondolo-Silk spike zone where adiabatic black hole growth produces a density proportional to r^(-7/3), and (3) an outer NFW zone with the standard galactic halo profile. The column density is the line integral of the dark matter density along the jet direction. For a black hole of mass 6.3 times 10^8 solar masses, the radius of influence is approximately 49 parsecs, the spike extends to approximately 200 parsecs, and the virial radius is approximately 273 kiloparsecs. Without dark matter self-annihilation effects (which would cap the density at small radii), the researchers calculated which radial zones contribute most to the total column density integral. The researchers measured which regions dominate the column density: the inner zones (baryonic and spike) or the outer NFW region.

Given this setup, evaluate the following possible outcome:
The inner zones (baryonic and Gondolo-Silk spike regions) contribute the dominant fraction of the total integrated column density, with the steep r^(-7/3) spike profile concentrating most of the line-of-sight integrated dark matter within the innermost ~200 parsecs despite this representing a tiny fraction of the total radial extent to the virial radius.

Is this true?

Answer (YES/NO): YES